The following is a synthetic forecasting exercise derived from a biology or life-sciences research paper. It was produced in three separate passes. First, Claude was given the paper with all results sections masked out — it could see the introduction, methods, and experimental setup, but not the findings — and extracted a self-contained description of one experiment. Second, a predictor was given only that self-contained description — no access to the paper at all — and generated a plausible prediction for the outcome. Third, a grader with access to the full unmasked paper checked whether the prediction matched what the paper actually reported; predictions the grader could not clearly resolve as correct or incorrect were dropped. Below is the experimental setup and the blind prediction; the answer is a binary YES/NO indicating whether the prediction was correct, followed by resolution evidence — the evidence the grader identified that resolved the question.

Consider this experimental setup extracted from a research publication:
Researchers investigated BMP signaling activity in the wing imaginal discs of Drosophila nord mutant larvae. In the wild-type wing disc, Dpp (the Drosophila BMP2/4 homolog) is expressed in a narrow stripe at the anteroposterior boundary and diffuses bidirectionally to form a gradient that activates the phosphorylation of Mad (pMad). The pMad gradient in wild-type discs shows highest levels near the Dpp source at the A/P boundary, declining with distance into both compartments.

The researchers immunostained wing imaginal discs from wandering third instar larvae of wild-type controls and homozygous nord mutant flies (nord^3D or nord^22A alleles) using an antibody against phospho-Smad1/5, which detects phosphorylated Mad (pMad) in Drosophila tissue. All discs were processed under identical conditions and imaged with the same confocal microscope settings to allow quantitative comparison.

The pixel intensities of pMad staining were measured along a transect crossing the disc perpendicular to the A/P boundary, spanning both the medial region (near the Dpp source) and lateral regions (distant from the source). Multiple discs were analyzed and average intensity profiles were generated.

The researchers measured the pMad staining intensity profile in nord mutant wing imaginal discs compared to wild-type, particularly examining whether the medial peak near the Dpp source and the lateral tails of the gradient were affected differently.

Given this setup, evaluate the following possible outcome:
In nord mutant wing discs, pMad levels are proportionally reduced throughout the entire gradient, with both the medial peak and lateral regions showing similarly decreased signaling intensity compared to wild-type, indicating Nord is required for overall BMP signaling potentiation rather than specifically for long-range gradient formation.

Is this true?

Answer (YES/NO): NO